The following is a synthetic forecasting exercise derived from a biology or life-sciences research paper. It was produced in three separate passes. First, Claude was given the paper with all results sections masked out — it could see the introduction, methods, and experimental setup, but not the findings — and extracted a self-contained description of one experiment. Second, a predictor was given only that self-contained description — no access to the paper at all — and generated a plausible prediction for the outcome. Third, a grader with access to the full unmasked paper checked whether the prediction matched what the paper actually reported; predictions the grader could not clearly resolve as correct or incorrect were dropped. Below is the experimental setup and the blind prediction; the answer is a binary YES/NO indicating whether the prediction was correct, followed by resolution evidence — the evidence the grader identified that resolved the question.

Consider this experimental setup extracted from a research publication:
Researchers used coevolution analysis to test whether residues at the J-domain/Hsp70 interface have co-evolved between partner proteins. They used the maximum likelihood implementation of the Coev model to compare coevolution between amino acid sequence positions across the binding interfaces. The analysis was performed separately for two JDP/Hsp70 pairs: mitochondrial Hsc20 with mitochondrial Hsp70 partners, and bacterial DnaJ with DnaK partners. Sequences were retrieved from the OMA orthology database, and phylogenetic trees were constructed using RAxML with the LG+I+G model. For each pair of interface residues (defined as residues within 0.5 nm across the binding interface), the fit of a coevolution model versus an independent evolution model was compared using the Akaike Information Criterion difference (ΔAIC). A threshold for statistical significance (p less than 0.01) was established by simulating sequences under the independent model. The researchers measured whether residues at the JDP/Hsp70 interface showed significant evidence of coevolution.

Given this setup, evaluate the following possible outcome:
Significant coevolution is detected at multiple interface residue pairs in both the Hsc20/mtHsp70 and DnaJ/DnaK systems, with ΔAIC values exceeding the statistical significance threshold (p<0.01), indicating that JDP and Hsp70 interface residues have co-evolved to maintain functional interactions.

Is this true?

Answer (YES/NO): YES